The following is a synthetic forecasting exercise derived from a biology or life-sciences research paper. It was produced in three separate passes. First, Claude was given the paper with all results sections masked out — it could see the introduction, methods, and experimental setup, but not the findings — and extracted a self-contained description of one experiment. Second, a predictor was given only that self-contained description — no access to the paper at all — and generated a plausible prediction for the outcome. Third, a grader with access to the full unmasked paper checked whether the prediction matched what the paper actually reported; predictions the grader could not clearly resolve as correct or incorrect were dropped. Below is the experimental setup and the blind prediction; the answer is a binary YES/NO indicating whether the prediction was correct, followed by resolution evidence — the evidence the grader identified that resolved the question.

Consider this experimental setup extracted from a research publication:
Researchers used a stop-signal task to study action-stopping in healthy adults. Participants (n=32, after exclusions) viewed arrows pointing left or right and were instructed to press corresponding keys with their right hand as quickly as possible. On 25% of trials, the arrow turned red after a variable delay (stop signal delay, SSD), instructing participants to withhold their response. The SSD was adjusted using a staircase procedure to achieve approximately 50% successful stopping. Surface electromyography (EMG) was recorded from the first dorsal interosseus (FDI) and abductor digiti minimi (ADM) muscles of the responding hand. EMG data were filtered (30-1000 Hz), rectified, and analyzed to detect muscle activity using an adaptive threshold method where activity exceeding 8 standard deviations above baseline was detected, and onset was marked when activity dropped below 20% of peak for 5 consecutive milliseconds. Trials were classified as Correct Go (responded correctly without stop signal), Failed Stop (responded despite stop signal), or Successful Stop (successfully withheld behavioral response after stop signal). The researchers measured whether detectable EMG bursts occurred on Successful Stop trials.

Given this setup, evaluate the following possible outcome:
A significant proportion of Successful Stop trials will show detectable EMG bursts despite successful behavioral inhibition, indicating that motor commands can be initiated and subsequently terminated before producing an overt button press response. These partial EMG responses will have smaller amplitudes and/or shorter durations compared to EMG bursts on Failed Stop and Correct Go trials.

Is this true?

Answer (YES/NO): YES